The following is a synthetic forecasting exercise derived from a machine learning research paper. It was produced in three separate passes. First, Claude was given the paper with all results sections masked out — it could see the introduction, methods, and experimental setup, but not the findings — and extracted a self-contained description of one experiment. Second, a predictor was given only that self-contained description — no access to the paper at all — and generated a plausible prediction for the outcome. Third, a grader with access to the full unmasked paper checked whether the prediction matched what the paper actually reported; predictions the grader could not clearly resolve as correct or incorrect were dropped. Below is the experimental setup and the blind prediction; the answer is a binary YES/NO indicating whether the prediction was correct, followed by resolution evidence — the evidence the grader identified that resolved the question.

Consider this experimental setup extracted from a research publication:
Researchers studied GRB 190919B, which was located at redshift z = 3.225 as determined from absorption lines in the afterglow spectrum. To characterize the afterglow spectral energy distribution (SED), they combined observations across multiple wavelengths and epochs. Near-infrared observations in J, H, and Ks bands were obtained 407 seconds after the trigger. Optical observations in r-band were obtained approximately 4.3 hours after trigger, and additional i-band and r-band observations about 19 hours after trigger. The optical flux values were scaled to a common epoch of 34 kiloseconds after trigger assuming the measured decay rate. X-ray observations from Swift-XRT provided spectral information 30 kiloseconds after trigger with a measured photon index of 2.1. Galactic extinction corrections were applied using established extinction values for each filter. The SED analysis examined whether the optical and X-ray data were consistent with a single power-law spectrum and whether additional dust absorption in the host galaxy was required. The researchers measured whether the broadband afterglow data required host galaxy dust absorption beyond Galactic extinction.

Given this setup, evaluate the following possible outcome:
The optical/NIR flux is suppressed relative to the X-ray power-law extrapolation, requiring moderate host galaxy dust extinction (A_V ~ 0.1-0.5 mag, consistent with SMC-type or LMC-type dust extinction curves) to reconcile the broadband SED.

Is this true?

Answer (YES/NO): NO